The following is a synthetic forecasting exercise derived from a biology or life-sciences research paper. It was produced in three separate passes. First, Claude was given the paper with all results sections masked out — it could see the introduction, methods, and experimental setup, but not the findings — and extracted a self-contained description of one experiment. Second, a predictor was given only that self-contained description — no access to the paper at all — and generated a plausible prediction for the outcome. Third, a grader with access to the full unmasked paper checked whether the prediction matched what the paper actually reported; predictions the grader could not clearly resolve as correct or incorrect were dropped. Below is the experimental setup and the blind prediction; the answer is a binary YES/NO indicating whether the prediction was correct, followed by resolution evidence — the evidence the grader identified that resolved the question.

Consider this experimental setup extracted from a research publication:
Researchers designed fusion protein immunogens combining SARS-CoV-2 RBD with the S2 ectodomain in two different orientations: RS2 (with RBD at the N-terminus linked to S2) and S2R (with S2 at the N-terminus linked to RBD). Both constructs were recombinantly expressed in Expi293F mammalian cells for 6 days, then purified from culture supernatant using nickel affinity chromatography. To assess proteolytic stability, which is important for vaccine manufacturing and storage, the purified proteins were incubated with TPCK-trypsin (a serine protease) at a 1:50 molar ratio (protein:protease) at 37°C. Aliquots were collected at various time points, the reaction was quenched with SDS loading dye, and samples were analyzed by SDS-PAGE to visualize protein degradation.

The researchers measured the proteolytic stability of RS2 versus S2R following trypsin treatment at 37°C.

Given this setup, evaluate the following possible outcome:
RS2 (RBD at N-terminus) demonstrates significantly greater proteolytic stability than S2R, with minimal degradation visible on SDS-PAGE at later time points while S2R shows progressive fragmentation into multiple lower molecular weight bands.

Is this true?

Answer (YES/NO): NO